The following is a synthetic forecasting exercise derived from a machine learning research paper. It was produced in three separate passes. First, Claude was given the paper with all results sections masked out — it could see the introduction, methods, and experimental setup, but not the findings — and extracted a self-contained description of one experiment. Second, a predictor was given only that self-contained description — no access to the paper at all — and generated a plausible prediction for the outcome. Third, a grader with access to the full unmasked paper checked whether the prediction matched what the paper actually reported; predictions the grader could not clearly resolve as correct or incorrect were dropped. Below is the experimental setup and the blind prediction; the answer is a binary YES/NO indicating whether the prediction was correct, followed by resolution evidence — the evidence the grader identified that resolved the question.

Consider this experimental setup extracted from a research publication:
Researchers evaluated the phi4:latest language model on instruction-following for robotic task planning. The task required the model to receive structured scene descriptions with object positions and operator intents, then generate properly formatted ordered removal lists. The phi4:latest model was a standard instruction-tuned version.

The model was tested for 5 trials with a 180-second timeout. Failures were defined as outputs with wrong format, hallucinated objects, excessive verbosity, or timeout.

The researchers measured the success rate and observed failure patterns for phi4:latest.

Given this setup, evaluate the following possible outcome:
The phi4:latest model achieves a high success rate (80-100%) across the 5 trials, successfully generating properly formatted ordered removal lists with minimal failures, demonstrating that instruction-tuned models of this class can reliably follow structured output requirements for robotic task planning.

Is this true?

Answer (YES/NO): NO